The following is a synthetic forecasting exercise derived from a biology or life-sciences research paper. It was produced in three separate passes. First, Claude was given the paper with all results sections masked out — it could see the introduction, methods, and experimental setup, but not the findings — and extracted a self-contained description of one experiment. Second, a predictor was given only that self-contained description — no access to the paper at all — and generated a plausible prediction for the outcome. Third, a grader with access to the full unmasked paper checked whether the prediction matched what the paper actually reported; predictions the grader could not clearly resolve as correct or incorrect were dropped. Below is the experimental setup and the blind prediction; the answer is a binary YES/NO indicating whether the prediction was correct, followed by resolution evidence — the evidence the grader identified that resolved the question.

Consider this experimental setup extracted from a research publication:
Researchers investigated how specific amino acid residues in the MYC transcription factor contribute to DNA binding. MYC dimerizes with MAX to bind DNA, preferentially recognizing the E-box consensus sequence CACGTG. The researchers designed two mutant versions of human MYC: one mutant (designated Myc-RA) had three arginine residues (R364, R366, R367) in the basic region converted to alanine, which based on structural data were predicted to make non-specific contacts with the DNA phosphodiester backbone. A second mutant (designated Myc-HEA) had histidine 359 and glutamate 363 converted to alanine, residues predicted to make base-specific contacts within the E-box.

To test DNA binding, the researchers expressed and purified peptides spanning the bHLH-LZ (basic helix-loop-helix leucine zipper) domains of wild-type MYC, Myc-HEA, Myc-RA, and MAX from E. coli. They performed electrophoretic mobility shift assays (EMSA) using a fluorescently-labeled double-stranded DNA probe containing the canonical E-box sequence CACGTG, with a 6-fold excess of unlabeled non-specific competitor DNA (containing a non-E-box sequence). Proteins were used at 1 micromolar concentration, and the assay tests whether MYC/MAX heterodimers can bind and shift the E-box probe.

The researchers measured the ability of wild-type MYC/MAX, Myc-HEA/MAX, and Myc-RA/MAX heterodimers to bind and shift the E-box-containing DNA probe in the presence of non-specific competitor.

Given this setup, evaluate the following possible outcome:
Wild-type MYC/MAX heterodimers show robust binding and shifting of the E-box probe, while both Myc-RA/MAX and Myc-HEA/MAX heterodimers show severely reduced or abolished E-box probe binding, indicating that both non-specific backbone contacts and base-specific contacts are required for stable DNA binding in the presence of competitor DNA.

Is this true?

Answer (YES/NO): YES